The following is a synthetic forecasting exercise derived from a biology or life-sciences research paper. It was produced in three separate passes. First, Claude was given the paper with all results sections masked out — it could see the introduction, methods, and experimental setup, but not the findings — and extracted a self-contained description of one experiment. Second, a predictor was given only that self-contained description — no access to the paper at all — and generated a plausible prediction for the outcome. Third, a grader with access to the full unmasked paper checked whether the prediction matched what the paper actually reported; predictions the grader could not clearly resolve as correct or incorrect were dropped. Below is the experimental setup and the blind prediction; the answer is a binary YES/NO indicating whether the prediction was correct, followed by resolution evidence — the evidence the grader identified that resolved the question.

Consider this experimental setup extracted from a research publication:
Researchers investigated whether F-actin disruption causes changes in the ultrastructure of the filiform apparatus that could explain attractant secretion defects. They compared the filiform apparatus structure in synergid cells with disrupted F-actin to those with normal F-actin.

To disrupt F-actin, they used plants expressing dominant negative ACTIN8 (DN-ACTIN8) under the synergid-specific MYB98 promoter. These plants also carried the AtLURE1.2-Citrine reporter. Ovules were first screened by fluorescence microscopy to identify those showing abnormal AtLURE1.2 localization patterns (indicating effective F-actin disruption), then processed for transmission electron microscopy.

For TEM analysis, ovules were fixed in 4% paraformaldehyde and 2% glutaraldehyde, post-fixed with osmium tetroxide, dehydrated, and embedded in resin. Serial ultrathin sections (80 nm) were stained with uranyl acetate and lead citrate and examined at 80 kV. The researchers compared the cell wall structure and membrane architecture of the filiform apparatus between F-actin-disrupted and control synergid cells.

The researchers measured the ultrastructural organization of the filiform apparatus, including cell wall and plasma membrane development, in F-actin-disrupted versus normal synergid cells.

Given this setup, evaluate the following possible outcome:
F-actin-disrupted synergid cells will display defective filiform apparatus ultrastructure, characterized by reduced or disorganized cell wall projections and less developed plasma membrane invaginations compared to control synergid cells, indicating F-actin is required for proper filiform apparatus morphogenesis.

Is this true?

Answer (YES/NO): YES